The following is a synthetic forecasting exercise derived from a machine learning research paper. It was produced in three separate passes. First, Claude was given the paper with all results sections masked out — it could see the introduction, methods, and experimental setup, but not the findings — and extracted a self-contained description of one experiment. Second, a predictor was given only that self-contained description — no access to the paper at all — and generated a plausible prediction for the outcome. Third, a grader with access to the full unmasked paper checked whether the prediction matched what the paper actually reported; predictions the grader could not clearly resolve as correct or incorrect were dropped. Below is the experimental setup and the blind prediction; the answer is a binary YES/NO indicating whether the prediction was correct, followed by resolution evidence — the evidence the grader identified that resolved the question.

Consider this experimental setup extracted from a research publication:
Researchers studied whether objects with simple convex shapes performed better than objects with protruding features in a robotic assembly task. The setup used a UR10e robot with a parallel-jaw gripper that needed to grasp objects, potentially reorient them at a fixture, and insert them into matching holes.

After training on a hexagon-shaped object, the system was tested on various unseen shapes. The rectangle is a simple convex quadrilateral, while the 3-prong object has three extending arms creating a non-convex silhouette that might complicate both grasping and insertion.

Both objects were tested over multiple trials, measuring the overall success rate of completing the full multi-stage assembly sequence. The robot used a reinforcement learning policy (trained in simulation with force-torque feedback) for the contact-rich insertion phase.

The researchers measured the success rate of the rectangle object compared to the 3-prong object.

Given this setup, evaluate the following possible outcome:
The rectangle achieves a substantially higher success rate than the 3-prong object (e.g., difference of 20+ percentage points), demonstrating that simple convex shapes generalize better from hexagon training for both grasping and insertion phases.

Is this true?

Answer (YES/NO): NO